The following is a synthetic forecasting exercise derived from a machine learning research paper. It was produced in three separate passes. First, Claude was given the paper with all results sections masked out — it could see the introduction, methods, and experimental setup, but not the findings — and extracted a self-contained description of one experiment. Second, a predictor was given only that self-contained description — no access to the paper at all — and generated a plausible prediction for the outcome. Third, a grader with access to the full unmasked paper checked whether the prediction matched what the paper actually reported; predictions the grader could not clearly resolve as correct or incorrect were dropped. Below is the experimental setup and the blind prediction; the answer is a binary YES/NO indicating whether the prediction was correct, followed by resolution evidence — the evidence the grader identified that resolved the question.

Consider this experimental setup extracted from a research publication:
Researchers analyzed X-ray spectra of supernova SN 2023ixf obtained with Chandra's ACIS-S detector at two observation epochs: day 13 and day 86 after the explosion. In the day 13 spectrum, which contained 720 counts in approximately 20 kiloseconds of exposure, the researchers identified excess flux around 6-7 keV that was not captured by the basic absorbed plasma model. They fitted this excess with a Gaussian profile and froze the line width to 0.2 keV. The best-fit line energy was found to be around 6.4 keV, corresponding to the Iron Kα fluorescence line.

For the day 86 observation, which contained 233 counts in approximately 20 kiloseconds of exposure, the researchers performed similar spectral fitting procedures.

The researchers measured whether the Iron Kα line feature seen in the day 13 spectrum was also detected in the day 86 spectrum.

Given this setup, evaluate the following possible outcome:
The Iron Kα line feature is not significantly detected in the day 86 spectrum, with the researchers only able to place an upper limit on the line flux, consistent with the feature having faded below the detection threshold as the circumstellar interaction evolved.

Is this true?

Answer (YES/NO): NO